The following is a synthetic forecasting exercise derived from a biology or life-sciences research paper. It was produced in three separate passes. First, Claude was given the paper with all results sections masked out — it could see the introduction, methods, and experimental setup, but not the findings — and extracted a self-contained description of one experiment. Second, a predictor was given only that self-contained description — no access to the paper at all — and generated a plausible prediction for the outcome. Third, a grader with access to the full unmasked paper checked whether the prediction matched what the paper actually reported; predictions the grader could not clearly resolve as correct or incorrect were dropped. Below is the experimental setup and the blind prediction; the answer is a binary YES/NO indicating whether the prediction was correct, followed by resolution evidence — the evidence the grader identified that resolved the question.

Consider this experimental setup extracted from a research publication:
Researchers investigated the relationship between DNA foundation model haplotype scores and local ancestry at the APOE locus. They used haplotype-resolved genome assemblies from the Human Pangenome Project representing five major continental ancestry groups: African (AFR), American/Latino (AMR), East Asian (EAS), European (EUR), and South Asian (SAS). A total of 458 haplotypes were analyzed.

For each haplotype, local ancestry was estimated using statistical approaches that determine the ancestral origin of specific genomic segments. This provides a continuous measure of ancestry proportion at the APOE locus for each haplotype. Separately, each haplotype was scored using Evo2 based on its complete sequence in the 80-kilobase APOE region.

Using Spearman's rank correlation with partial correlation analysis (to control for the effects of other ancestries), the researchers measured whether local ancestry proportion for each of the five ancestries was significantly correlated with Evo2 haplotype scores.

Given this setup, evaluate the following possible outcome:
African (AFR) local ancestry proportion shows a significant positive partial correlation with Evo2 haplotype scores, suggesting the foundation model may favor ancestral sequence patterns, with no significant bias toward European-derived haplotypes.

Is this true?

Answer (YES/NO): NO